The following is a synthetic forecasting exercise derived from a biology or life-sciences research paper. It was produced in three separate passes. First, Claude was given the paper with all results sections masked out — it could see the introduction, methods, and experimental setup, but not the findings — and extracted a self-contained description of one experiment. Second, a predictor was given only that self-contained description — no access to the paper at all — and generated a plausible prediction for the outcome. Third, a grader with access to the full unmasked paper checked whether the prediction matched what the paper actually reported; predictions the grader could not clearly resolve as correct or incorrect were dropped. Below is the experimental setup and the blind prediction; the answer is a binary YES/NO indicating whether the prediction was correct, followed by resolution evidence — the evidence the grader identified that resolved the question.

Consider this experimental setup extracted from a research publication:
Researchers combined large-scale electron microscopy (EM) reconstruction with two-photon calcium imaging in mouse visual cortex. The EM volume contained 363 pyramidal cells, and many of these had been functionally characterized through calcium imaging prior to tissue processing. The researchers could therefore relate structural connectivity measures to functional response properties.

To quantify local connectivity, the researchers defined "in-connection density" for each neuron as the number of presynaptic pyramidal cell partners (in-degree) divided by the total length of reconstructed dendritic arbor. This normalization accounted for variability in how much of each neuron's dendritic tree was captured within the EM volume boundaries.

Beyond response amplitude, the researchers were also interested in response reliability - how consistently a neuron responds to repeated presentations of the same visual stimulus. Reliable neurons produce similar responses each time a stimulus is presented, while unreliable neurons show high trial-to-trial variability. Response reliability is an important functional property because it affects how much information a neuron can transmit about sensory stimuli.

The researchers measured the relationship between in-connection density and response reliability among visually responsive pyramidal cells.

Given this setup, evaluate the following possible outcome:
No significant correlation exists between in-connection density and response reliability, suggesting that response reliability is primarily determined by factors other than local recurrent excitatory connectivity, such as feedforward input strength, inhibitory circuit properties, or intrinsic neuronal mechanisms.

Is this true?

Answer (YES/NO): NO